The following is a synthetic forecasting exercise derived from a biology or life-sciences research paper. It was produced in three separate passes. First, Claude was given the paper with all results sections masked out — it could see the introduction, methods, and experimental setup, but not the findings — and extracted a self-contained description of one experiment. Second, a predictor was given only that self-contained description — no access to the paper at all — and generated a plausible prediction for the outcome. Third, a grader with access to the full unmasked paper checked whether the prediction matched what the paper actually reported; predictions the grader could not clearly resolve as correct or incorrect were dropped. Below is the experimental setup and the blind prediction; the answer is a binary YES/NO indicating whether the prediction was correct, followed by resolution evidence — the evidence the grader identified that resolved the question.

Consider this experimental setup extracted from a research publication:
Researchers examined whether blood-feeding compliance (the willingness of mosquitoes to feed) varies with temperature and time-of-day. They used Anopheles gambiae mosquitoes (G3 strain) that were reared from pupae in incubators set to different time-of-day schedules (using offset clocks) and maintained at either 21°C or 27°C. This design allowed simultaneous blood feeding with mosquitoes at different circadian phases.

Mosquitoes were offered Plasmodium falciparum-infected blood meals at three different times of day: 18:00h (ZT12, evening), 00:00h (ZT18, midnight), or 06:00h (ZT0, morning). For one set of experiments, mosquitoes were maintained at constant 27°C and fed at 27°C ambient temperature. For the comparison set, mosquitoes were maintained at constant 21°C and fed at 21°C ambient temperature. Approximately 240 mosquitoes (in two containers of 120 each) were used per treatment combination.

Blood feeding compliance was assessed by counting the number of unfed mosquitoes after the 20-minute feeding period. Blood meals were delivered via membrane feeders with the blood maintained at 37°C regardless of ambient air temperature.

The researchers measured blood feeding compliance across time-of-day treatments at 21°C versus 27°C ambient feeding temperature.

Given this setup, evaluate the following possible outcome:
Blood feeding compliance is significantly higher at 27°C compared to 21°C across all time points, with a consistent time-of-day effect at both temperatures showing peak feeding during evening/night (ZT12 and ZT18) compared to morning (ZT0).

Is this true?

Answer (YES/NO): NO